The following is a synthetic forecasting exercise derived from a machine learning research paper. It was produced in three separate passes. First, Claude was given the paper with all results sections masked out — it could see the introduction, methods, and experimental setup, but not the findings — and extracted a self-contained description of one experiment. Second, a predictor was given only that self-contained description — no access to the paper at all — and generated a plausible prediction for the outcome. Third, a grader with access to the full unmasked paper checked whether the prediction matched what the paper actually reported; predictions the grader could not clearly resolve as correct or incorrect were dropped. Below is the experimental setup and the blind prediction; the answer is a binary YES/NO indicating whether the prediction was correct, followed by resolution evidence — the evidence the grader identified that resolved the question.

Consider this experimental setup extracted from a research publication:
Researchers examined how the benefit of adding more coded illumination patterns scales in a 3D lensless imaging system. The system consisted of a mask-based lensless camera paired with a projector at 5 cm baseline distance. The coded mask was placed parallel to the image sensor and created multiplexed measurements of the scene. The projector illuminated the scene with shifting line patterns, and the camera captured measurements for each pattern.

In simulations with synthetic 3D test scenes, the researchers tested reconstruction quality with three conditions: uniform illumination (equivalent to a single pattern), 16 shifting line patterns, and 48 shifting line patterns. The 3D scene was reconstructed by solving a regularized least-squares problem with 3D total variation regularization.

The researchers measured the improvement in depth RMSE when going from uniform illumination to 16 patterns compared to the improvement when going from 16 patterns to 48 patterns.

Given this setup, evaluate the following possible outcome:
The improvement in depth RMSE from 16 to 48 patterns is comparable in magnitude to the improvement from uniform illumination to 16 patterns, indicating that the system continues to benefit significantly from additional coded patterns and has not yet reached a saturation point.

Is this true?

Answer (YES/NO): NO